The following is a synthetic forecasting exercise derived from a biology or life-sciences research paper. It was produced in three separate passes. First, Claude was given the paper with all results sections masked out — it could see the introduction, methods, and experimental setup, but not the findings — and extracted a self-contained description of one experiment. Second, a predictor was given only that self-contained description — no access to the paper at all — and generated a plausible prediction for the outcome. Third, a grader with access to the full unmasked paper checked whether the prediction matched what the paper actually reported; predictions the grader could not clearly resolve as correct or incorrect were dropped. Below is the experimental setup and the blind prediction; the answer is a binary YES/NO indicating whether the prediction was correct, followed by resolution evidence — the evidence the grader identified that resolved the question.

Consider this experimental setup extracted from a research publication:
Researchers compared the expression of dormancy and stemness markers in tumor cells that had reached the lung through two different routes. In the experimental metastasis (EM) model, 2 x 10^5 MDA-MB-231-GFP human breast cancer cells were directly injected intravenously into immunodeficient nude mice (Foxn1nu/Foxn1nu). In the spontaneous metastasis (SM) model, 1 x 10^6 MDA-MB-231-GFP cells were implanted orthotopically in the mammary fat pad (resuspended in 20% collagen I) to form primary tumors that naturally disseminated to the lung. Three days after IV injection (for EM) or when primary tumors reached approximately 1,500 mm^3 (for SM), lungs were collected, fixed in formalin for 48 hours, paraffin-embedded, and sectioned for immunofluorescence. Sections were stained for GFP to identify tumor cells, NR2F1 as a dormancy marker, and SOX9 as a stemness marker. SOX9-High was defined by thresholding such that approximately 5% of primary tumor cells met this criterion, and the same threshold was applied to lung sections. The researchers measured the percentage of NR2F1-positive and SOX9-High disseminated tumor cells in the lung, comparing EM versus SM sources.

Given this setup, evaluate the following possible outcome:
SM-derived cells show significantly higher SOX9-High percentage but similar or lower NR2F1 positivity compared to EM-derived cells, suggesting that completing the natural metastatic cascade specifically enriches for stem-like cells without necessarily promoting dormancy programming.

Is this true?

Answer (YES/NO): NO